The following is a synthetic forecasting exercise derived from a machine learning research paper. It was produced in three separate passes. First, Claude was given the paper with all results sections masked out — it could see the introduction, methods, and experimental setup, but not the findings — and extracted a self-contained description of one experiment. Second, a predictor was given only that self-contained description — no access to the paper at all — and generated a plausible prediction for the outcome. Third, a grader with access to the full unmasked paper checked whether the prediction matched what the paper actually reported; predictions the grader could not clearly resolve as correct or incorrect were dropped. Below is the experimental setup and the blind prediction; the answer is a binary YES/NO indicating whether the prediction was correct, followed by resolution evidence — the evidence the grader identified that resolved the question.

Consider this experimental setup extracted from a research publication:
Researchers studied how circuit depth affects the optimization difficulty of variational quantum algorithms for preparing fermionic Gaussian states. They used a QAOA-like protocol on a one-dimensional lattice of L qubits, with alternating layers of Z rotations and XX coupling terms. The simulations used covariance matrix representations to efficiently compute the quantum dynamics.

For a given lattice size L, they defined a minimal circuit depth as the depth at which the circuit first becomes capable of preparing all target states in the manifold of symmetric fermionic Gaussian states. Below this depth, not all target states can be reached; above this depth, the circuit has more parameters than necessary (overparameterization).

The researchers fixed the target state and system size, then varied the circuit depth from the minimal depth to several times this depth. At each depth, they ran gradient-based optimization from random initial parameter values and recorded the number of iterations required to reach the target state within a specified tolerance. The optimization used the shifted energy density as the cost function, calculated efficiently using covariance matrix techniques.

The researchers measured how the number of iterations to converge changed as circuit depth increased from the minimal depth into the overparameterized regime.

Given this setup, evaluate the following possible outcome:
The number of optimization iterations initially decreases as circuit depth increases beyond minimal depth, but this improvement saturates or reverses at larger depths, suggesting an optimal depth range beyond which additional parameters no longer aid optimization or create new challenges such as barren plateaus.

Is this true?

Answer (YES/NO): NO